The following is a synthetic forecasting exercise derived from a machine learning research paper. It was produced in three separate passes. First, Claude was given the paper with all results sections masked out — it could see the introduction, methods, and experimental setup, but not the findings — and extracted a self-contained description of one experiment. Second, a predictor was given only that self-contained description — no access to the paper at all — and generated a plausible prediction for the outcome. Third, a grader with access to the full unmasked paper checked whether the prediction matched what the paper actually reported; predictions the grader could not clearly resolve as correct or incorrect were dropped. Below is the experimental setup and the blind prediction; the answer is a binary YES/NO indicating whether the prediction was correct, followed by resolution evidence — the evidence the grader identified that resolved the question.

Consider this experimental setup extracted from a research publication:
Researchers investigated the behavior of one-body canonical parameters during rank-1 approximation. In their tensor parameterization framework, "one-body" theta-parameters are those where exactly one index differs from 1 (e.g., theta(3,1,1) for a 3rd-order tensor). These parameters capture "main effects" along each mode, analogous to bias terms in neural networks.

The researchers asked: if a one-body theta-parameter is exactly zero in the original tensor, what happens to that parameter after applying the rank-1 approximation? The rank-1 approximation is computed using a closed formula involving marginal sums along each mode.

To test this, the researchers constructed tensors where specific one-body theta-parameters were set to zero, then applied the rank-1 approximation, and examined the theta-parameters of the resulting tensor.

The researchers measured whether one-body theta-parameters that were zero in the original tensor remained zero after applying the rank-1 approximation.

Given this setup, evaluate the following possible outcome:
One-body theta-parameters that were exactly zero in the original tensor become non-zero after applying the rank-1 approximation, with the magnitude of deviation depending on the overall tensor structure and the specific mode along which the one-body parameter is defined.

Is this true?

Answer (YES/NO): NO